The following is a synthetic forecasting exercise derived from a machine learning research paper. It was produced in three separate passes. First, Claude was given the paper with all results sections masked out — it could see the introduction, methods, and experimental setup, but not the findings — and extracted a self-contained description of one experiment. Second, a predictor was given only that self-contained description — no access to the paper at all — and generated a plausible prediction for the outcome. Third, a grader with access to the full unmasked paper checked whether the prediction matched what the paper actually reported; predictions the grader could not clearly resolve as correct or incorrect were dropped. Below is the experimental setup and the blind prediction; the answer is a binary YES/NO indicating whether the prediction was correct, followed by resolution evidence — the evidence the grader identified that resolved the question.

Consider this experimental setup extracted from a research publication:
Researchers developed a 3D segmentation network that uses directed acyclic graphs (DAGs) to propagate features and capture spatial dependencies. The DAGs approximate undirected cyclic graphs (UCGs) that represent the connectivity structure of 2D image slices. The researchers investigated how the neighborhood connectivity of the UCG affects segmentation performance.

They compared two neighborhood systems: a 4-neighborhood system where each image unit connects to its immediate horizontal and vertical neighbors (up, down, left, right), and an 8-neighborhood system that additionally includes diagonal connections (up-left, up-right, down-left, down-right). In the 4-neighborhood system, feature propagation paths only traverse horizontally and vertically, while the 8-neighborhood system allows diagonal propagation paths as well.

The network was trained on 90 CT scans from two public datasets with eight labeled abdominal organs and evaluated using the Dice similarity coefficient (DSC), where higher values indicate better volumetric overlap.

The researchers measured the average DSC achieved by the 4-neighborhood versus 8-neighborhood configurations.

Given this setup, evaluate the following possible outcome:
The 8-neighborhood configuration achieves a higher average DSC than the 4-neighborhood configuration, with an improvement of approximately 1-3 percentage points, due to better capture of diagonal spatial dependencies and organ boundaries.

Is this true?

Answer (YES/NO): NO